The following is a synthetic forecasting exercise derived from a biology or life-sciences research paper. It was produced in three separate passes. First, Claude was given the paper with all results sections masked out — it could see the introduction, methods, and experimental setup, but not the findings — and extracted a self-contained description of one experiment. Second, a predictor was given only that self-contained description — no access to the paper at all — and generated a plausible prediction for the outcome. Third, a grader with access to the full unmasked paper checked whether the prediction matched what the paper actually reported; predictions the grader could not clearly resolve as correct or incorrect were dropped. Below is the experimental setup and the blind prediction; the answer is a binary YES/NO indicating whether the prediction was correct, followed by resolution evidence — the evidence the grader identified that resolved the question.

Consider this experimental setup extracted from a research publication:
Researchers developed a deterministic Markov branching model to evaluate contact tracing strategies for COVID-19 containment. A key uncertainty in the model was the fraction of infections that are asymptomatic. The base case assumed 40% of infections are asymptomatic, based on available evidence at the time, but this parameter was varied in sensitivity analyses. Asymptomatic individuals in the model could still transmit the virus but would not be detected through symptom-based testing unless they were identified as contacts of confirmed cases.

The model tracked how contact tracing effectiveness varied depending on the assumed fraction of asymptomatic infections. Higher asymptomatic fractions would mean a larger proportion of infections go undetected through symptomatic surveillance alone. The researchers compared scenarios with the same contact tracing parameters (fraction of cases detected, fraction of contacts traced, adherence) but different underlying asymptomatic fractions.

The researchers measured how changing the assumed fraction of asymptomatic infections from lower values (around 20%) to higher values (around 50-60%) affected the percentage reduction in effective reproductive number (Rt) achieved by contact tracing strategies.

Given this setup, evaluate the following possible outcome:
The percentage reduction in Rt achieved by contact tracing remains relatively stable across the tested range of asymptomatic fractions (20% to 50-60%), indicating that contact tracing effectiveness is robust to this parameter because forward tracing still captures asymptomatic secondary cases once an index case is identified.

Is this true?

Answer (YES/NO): NO